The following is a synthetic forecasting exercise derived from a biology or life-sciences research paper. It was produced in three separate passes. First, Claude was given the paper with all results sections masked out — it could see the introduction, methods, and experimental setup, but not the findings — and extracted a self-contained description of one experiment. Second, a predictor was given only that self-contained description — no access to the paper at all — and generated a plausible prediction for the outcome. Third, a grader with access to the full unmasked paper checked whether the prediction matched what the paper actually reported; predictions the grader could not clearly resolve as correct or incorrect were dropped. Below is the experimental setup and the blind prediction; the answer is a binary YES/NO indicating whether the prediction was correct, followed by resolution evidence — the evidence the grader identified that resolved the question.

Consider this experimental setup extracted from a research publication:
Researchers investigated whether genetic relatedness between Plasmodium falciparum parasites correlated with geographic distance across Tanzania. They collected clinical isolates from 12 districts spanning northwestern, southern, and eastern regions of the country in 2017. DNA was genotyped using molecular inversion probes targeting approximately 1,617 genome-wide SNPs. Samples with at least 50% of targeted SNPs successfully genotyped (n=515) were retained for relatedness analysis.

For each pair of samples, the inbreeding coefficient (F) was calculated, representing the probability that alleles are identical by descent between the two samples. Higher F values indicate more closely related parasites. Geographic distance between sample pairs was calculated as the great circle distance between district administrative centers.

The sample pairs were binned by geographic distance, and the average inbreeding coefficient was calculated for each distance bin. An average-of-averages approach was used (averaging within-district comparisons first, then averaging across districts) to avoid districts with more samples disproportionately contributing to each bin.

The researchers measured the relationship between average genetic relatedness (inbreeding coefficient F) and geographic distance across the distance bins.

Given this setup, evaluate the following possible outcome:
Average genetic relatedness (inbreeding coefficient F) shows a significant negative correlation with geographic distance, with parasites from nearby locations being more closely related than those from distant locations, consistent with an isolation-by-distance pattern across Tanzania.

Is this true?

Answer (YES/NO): YES